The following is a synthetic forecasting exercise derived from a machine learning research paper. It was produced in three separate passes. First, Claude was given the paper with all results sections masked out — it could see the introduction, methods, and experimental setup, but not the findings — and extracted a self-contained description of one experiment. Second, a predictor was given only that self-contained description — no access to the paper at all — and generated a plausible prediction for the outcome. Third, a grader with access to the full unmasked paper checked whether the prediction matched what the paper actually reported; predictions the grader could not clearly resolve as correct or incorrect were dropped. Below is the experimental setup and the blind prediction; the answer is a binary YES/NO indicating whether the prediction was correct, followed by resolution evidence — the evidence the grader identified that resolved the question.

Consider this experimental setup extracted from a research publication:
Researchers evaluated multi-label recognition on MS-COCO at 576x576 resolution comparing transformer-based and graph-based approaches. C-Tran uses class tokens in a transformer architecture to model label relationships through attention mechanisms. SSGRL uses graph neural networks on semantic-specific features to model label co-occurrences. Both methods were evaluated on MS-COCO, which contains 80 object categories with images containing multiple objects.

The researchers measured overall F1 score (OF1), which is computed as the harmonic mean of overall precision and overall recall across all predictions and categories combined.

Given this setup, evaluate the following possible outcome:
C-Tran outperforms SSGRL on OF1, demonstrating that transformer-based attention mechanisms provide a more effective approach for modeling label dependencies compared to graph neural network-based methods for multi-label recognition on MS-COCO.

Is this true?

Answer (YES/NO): YES